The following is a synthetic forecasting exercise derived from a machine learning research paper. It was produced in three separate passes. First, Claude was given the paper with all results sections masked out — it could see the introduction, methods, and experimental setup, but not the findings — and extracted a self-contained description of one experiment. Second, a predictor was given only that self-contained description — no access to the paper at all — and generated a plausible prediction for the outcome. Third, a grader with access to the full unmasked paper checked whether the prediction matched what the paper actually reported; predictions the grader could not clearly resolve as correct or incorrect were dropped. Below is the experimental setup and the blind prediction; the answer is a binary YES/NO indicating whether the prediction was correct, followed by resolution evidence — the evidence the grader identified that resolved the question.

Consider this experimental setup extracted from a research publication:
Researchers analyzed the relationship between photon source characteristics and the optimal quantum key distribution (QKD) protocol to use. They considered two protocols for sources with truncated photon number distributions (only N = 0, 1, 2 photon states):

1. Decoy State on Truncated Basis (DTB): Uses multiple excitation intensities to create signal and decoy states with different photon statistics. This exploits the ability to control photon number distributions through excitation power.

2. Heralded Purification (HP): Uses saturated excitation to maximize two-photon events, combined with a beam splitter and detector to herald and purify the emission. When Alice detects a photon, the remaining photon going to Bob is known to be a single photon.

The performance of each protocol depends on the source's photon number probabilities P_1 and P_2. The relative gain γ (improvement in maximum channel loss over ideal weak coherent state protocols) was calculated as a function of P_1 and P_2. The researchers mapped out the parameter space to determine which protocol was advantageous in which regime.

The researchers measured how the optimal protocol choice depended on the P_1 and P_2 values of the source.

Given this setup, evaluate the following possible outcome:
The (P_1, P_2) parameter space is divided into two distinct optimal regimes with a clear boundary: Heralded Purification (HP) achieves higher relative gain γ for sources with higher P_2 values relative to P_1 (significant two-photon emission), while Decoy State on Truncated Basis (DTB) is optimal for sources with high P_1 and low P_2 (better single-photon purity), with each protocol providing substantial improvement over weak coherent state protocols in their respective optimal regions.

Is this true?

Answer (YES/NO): NO